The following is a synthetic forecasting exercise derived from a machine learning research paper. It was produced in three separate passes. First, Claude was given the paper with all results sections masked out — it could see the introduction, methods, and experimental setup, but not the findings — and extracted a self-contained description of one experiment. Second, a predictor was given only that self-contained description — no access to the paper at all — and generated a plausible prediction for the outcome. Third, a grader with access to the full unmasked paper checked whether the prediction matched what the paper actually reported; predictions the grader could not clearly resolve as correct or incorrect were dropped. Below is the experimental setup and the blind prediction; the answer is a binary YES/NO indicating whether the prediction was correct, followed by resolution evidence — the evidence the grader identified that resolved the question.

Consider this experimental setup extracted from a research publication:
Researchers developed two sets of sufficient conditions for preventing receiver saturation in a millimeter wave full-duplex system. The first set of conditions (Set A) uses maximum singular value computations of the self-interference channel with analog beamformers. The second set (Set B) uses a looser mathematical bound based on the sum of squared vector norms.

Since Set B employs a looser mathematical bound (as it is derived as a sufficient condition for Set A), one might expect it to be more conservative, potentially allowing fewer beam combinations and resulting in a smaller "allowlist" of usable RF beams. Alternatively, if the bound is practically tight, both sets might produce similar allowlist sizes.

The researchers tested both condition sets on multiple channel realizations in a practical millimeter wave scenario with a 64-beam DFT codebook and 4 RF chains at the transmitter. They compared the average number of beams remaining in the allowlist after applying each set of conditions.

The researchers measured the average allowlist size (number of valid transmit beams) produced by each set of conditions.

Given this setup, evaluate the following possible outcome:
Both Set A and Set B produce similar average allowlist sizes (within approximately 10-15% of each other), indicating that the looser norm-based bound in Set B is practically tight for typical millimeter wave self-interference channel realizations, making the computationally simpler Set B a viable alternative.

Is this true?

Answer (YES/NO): YES